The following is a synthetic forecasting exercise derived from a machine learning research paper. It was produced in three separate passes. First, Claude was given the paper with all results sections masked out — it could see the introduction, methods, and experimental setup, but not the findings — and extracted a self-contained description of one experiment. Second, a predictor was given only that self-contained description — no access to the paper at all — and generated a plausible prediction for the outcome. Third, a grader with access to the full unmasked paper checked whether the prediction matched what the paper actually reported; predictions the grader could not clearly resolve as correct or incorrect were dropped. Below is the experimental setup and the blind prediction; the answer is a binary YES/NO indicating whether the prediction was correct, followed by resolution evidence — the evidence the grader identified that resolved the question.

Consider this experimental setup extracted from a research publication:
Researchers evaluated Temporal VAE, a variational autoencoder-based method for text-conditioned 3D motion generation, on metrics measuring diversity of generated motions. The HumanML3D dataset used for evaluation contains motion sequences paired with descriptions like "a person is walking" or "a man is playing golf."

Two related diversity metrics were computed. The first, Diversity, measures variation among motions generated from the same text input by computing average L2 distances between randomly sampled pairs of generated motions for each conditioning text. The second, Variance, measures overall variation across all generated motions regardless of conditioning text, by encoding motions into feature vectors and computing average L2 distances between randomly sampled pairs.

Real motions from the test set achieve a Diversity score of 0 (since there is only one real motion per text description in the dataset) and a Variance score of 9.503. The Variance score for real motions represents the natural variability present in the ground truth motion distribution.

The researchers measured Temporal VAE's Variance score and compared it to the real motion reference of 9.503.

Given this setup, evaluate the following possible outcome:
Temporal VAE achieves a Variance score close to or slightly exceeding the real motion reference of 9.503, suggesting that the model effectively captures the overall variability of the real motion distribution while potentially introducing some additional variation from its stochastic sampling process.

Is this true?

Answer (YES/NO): YES